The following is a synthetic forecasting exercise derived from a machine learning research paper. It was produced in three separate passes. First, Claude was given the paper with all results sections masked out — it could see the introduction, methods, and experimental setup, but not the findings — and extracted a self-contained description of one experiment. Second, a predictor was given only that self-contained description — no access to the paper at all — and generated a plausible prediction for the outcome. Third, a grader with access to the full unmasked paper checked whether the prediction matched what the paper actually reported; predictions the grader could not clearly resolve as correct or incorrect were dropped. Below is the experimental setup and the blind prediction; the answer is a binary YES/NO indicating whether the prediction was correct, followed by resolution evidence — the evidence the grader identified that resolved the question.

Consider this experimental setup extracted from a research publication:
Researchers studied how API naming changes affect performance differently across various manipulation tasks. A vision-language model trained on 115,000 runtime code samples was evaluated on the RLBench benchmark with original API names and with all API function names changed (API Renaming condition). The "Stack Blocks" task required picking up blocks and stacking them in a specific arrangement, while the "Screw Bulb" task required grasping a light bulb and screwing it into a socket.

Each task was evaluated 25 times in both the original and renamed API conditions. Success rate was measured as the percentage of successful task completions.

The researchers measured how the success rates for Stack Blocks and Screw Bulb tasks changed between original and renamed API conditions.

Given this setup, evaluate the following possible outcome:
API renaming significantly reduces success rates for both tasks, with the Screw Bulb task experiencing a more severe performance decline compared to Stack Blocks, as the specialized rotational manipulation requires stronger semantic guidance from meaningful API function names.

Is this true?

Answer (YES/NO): NO